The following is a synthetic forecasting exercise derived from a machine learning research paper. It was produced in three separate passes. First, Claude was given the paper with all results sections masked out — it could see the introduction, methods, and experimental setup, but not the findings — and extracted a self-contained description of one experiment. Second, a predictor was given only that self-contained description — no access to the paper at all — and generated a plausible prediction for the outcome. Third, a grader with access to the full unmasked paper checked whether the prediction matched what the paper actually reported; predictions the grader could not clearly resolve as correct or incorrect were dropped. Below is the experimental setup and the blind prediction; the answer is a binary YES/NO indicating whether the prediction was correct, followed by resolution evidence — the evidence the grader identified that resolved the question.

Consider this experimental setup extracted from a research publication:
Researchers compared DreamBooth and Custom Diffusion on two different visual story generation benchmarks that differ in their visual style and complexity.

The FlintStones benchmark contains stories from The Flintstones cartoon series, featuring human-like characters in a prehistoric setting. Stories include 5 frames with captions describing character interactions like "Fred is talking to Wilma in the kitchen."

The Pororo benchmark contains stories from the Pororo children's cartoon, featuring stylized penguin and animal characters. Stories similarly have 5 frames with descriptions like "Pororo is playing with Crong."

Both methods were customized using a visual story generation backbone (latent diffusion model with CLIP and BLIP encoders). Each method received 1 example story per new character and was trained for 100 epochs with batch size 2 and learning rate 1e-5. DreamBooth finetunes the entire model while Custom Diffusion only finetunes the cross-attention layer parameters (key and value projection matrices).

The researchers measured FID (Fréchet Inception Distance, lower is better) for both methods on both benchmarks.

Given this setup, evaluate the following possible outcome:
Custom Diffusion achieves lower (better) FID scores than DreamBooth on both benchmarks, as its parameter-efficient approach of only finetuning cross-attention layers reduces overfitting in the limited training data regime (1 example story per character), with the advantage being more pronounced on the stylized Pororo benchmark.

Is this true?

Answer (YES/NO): NO